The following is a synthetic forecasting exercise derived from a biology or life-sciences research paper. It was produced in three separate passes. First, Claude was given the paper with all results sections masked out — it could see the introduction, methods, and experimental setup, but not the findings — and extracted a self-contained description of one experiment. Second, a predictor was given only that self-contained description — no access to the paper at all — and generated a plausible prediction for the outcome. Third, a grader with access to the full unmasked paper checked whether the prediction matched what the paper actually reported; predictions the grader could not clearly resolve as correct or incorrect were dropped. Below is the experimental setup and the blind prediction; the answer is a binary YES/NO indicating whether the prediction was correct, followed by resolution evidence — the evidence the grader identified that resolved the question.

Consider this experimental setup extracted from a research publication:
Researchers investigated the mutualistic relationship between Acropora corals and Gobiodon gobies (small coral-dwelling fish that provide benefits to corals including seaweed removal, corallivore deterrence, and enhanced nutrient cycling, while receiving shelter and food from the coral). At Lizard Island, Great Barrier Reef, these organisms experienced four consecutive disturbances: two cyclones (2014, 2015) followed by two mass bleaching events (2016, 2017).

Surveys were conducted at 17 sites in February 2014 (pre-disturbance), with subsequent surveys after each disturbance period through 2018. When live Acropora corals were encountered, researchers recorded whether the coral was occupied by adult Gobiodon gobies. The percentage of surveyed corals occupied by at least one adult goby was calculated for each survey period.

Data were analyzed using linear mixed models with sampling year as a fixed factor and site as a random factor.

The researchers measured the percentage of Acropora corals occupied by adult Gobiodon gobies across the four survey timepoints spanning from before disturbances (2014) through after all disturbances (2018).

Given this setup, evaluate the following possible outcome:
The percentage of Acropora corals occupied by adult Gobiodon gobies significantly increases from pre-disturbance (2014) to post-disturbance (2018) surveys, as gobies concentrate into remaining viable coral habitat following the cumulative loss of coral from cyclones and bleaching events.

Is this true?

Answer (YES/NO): NO